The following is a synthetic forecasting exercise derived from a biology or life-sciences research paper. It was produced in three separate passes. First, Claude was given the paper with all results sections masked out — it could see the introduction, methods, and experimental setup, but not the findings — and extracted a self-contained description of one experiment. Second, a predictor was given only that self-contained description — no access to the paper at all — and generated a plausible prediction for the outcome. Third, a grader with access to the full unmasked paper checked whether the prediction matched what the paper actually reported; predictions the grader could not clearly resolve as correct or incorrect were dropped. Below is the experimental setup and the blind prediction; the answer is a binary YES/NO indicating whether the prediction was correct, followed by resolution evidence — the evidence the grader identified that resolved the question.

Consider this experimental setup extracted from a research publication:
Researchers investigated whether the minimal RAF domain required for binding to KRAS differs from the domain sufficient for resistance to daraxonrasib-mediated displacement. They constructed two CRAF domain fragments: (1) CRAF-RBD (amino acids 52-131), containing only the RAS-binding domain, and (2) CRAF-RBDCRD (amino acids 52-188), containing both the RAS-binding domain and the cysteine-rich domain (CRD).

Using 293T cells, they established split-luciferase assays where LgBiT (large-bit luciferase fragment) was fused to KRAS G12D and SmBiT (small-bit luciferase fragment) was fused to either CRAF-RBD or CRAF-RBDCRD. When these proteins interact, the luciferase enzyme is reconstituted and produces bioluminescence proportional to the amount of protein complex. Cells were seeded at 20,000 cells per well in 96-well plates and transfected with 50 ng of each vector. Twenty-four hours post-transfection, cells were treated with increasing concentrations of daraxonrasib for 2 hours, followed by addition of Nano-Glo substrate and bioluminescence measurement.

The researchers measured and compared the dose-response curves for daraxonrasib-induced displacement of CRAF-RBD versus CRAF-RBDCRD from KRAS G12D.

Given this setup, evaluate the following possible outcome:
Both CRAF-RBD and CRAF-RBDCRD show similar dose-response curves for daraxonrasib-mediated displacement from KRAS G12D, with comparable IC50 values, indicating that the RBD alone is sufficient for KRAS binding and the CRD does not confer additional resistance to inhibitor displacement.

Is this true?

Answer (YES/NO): NO